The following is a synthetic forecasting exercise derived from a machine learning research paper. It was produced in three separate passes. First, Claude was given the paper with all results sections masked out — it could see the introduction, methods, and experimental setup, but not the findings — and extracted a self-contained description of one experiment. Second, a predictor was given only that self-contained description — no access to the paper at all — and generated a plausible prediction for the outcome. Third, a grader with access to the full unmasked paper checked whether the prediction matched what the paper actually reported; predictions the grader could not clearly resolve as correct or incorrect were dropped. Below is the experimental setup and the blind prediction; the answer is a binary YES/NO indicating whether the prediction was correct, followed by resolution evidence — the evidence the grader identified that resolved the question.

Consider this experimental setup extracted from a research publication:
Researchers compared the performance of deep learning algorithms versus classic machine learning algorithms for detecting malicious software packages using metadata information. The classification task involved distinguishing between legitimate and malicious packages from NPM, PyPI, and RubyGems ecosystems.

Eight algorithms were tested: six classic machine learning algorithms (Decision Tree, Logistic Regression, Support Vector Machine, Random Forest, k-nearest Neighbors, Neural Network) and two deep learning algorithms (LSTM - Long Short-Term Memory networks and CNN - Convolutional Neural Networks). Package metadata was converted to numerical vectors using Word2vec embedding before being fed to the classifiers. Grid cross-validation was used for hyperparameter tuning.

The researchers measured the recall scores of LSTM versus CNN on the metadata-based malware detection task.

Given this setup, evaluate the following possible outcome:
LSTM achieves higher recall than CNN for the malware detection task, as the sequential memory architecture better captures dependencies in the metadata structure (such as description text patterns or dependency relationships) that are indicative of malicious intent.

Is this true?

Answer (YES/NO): NO